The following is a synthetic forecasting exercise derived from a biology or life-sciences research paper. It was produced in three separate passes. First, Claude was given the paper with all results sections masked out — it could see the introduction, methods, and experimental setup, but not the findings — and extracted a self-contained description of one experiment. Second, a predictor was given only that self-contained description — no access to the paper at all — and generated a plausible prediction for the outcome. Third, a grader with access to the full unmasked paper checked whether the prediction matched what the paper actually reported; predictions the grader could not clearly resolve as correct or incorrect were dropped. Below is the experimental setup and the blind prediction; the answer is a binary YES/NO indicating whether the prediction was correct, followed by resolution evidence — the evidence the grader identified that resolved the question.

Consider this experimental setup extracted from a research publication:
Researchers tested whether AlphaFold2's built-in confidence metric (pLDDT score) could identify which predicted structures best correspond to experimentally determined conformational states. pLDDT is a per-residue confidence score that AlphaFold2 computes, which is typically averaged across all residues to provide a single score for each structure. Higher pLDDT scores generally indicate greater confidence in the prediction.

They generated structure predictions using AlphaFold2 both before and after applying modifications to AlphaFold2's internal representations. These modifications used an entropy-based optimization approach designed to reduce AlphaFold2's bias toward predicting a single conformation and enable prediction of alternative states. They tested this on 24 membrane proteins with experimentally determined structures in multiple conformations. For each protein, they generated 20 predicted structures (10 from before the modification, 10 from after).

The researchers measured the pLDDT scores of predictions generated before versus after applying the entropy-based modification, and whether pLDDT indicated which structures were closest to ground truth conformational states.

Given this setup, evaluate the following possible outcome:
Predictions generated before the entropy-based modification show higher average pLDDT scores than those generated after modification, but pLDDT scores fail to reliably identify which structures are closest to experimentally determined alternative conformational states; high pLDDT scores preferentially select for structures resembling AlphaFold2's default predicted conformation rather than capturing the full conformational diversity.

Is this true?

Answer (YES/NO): YES